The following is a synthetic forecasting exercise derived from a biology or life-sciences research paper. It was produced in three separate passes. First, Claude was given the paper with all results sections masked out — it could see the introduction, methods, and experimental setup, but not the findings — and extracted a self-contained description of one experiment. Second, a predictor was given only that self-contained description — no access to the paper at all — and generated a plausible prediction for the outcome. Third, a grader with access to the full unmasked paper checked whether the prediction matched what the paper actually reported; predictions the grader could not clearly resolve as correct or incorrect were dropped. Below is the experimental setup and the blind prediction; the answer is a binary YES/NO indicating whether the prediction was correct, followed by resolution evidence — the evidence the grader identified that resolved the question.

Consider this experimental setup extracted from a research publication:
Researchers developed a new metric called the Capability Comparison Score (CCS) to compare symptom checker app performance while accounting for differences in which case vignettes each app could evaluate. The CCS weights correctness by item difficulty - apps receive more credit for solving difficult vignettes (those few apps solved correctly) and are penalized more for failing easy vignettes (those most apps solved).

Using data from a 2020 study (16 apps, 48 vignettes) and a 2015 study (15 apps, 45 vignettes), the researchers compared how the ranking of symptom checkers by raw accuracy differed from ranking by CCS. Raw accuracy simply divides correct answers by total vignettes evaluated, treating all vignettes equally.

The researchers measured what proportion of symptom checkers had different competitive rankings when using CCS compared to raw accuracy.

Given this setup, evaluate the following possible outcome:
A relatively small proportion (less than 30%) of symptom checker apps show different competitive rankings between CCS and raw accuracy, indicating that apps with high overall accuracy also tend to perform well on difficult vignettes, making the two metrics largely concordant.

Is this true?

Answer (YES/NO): NO